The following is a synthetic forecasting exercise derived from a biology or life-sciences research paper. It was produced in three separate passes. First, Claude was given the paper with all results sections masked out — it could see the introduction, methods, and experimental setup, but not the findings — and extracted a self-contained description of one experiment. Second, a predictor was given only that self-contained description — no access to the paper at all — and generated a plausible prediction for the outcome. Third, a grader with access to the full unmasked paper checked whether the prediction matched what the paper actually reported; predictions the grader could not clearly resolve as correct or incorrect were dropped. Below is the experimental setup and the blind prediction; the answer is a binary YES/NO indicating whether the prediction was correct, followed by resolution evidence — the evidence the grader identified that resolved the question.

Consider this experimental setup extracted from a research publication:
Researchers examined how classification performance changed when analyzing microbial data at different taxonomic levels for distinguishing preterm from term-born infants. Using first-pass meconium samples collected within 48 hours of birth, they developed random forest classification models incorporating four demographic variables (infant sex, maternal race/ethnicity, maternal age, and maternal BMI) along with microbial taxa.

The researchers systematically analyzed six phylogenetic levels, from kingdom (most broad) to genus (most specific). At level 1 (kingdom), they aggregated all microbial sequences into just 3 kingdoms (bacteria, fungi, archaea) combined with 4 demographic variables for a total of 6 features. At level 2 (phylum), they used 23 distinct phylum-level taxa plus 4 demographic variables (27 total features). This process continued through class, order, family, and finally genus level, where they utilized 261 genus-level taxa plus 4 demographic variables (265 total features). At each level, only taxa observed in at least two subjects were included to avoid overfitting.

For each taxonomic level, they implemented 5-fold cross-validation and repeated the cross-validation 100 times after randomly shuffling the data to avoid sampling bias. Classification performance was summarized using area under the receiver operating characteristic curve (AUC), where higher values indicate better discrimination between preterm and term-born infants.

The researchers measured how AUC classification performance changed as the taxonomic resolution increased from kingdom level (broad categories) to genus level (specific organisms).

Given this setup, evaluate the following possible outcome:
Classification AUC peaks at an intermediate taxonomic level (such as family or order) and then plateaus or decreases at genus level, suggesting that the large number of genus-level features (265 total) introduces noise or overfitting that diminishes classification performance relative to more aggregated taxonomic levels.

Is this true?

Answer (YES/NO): NO